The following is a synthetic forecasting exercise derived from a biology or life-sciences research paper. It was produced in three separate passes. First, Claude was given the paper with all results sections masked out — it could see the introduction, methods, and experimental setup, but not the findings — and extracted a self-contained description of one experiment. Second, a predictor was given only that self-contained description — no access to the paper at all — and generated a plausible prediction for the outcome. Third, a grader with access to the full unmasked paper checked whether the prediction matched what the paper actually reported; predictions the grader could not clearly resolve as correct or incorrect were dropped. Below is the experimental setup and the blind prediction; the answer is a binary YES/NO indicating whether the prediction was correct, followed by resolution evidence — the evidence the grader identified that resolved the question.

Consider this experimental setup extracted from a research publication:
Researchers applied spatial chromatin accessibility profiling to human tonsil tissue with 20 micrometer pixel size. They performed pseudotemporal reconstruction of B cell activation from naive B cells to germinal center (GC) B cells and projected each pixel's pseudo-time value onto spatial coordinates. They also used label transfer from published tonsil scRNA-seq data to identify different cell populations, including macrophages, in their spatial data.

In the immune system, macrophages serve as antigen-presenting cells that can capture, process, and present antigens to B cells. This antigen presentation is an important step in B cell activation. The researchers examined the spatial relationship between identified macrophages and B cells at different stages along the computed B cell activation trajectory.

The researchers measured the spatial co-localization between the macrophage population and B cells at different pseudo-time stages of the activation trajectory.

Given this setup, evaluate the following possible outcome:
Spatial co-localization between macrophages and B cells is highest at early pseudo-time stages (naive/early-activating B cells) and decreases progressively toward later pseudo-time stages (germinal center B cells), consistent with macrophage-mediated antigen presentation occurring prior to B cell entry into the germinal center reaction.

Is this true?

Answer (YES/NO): YES